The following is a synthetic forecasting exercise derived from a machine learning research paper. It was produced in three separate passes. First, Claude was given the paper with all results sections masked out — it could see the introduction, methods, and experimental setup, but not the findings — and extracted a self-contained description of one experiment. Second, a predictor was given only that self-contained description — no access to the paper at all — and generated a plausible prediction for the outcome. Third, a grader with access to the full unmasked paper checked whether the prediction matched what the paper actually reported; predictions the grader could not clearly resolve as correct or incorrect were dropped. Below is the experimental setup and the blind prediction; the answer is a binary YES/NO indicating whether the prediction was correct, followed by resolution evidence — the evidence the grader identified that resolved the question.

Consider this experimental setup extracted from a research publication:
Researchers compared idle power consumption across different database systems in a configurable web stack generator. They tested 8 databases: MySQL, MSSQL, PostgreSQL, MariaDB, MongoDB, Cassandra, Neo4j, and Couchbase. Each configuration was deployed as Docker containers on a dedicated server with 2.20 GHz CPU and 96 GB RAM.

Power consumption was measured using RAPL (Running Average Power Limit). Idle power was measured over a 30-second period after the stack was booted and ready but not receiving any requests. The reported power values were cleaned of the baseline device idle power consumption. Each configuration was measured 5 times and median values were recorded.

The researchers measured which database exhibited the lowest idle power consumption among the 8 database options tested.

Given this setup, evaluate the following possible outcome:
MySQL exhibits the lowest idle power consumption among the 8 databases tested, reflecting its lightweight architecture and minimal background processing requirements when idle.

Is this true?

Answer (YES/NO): NO